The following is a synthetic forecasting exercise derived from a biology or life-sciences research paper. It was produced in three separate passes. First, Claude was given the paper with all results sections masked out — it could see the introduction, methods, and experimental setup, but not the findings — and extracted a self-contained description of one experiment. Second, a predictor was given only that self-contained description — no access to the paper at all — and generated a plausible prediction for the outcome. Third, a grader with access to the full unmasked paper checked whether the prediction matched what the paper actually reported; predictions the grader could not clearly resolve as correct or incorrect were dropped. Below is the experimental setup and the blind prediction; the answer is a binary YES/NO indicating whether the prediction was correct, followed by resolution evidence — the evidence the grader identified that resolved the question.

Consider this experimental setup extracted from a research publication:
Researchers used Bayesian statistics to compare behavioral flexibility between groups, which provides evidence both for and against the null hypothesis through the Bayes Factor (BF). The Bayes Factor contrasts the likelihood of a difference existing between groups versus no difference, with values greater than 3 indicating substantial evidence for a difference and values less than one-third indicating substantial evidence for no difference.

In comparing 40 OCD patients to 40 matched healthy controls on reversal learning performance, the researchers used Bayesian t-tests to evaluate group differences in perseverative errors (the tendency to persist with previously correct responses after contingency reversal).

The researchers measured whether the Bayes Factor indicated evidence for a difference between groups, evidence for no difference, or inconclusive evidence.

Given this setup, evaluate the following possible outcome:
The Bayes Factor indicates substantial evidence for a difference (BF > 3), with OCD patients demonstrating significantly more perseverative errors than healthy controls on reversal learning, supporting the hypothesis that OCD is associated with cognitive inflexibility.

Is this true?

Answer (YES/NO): NO